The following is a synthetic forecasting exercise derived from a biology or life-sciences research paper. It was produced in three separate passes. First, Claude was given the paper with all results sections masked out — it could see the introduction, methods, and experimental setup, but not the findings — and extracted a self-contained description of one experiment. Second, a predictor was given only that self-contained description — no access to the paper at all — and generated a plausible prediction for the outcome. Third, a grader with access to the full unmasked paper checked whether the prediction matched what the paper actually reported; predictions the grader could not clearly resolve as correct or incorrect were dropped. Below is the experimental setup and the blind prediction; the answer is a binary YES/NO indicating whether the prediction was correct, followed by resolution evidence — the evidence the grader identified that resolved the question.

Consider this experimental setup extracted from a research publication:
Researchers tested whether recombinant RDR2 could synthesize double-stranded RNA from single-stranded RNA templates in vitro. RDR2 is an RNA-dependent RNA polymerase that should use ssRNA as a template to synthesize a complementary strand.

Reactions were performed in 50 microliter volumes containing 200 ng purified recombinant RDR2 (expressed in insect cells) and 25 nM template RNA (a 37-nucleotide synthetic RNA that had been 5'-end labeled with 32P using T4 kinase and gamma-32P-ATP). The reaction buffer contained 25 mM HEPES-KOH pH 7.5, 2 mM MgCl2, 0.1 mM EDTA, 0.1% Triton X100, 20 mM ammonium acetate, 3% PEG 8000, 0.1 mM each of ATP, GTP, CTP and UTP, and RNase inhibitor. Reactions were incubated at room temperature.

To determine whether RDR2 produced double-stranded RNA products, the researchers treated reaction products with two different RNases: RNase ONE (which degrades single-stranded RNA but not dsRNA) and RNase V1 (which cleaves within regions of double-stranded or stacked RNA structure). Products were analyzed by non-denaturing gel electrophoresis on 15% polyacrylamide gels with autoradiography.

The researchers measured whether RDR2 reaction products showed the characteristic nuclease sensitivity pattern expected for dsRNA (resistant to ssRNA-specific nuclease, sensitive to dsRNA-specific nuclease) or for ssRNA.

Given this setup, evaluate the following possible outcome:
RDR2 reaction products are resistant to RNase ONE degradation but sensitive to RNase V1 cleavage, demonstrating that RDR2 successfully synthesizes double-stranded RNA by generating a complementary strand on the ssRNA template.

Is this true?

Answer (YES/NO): YES